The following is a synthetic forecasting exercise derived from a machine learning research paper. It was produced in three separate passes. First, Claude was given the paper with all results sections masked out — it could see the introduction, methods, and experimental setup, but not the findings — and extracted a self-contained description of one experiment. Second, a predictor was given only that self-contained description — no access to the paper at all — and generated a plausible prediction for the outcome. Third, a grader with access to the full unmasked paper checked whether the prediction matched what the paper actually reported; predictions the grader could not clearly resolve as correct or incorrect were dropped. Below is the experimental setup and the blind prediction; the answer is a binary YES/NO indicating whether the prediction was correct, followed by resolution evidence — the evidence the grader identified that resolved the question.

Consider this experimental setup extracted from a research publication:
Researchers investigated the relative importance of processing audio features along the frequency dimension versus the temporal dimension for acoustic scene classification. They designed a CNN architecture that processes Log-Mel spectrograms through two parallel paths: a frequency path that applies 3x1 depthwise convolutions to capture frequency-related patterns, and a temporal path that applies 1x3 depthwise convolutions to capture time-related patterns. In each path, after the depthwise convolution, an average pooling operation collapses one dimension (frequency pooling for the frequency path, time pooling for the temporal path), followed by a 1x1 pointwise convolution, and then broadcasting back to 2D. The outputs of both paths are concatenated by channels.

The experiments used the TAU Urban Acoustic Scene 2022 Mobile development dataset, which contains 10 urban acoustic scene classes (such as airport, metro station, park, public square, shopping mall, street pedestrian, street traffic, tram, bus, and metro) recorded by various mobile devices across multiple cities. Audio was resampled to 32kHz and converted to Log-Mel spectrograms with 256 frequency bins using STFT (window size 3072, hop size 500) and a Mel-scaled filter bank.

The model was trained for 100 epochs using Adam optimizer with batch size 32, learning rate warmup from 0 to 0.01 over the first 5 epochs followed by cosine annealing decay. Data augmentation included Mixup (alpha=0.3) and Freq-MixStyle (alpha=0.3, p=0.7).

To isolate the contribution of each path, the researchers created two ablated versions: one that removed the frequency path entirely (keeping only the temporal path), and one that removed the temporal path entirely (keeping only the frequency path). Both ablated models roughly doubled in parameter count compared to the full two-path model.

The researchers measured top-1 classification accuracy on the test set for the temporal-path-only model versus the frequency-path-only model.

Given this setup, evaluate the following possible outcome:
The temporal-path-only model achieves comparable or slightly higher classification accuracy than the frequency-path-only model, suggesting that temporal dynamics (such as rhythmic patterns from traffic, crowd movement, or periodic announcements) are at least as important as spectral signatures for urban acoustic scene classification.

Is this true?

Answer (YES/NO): NO